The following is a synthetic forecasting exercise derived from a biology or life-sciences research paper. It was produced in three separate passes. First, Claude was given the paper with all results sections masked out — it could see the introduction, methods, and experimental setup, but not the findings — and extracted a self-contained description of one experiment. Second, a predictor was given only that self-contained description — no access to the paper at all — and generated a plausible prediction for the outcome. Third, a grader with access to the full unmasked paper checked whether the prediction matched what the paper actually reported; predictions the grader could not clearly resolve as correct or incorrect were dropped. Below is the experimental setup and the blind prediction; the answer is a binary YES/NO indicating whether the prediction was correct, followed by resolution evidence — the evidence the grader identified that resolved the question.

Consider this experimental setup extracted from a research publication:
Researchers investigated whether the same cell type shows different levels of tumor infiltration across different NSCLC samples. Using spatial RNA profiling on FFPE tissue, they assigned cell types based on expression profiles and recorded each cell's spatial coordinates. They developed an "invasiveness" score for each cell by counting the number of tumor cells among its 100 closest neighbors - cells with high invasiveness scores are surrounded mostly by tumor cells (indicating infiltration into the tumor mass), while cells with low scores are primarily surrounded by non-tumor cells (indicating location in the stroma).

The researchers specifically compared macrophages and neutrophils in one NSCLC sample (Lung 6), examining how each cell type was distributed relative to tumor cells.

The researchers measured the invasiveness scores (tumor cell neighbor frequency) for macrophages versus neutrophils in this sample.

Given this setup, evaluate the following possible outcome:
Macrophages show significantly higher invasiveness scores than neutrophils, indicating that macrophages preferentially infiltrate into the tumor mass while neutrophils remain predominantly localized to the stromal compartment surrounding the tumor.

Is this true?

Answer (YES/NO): NO